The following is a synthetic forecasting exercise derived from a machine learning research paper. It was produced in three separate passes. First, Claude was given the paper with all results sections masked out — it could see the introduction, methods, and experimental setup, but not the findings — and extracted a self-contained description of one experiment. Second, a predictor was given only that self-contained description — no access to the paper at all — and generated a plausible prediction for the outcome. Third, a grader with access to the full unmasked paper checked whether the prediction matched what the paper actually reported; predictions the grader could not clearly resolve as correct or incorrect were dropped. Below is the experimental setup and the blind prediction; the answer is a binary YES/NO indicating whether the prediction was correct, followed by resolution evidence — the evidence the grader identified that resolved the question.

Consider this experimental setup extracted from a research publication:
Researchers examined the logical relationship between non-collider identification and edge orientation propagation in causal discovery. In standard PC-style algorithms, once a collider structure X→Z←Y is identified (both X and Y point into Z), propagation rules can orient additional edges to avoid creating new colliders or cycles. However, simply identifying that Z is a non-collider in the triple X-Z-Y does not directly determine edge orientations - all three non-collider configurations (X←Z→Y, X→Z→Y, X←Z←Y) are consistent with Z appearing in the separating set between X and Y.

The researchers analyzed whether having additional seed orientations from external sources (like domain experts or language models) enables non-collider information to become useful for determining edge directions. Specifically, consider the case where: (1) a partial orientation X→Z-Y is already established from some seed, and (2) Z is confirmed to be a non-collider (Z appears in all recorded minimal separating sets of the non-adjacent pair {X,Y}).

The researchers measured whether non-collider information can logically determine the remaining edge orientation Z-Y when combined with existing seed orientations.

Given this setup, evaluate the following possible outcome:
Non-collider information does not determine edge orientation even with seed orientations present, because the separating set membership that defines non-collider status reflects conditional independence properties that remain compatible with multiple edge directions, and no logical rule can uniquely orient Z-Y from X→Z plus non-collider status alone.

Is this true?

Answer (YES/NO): NO